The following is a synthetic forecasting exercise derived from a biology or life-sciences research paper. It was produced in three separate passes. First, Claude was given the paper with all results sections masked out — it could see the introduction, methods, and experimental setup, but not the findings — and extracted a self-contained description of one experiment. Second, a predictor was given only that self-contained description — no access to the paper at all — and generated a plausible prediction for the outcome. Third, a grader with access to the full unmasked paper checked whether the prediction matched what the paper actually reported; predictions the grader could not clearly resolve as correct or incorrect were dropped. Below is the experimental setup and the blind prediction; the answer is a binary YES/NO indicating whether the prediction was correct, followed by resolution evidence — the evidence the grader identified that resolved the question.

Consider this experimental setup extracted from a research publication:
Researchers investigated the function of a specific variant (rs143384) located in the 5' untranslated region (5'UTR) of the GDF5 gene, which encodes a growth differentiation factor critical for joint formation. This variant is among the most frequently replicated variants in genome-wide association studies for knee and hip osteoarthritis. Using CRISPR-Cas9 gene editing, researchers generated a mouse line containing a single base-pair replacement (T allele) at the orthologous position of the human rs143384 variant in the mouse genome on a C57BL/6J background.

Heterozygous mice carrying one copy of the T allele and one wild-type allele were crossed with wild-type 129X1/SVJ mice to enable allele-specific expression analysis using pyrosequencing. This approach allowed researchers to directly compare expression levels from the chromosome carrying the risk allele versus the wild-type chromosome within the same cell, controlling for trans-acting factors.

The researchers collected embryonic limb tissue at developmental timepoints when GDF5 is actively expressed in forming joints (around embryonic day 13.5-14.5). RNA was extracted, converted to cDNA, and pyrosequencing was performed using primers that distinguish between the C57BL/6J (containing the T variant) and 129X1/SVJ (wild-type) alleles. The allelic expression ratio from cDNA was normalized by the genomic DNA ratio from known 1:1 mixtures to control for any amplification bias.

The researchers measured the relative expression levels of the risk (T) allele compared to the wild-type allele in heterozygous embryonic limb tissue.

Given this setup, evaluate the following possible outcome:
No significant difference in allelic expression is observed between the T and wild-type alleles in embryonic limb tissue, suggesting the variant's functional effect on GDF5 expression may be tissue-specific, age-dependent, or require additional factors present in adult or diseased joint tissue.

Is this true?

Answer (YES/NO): YES